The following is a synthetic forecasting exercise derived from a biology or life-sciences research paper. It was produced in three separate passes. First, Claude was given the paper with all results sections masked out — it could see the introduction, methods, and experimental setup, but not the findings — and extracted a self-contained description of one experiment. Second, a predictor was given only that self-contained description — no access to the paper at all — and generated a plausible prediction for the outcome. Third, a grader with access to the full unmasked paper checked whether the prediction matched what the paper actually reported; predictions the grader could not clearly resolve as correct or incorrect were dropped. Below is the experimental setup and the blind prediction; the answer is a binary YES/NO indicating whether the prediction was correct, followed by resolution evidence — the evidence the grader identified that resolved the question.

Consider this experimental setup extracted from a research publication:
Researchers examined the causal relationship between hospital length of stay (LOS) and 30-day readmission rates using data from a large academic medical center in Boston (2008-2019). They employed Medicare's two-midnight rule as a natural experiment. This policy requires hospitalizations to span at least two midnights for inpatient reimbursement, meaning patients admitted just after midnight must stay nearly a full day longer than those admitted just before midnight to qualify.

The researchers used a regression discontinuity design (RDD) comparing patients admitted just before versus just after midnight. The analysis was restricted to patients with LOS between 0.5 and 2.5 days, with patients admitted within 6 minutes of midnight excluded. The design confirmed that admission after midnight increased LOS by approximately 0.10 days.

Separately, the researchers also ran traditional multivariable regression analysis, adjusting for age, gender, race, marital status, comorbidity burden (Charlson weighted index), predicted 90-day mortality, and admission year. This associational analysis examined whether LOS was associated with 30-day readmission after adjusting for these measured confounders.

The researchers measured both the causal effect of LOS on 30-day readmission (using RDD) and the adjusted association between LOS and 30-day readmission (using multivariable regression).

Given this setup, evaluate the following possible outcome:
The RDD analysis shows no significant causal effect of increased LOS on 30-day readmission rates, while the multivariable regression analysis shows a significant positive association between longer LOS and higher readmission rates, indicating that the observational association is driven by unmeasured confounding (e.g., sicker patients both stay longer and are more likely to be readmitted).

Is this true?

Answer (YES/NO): YES